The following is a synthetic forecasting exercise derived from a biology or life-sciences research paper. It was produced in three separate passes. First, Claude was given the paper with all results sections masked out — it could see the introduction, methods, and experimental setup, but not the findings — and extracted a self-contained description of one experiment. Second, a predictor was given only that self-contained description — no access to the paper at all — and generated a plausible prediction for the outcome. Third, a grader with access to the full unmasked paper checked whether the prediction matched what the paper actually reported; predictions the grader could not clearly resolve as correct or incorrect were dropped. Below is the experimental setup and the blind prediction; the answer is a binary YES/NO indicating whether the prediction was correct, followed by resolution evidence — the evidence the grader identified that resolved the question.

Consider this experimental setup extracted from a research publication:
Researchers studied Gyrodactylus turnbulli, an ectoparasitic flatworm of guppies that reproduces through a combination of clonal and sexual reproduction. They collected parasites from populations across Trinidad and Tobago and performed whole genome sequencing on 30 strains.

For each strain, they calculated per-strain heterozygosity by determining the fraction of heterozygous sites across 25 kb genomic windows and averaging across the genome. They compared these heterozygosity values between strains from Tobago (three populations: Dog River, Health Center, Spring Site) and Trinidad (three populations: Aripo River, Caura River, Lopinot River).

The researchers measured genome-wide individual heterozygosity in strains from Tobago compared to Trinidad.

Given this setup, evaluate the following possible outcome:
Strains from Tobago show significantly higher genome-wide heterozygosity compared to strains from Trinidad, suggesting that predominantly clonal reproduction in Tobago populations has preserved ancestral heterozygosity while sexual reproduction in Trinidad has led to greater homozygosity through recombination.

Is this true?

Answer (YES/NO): NO